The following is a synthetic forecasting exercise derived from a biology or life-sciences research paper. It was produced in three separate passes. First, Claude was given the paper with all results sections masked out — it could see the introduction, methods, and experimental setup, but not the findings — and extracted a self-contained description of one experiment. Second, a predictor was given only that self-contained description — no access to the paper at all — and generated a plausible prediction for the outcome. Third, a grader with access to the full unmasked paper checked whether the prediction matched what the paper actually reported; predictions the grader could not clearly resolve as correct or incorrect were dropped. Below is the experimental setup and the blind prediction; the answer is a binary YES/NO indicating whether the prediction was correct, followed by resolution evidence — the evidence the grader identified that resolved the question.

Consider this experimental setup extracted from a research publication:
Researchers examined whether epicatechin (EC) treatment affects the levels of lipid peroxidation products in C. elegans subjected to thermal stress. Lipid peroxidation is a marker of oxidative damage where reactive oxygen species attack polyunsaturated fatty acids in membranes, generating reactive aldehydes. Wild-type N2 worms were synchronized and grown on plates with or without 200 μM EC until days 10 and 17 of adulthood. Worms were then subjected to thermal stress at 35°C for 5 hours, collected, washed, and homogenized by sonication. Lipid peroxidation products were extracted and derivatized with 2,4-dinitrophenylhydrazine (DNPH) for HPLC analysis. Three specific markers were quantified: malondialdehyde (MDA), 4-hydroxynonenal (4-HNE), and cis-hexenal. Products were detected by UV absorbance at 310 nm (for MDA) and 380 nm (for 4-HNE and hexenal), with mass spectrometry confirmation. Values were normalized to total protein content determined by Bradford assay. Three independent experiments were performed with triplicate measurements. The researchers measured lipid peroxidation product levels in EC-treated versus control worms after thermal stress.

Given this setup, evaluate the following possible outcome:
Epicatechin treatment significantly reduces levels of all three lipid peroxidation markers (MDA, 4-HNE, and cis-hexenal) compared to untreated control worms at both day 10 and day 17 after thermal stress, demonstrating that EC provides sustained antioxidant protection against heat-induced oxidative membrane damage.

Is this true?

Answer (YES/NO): NO